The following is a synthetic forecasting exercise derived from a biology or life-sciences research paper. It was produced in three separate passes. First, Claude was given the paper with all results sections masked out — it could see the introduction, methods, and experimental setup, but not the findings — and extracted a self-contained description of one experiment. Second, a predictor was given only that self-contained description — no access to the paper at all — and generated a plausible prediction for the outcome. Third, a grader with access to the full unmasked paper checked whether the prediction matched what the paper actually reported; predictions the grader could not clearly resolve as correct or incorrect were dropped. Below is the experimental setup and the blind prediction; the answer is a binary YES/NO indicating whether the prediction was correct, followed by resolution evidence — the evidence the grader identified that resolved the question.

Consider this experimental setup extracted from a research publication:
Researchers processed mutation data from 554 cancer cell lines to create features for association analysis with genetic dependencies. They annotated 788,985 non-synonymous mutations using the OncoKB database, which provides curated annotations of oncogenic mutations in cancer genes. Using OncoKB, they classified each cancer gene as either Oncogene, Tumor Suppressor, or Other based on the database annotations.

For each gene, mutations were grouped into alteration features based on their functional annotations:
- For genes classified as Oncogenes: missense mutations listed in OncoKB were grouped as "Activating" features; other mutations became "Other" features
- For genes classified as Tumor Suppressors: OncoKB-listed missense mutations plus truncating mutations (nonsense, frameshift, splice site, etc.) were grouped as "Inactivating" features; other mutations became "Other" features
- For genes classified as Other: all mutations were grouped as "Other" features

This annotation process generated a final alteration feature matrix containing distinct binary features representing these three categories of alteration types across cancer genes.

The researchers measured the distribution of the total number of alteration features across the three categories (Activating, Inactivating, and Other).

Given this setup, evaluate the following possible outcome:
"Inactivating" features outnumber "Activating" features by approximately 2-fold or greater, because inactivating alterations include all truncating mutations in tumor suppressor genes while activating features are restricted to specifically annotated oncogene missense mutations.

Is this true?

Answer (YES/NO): YES